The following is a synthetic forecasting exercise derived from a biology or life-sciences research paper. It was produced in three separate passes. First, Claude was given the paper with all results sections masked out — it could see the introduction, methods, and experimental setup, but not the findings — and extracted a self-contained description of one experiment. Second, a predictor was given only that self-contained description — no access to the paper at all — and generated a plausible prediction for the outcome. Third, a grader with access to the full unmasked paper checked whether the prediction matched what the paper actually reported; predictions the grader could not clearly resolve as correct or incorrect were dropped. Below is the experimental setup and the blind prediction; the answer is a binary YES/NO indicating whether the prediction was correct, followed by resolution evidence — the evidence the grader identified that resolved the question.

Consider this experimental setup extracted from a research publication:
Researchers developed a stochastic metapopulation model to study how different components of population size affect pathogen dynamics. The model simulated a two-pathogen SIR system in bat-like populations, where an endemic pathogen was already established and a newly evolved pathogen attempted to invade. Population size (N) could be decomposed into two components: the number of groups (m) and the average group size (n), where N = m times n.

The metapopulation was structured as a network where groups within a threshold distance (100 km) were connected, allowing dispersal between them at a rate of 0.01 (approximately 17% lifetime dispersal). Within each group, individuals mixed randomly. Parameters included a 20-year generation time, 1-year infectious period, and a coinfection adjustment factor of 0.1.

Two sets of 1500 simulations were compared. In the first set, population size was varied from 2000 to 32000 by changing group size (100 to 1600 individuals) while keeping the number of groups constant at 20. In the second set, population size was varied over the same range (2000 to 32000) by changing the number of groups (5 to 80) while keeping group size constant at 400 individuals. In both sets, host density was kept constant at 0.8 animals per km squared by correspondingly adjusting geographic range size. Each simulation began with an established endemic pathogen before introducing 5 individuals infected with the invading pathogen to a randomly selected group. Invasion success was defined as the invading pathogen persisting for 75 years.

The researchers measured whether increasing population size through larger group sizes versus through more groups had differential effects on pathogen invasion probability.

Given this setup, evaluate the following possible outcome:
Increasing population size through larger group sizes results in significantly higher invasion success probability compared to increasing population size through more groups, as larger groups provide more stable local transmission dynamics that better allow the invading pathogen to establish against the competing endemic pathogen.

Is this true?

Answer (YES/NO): YES